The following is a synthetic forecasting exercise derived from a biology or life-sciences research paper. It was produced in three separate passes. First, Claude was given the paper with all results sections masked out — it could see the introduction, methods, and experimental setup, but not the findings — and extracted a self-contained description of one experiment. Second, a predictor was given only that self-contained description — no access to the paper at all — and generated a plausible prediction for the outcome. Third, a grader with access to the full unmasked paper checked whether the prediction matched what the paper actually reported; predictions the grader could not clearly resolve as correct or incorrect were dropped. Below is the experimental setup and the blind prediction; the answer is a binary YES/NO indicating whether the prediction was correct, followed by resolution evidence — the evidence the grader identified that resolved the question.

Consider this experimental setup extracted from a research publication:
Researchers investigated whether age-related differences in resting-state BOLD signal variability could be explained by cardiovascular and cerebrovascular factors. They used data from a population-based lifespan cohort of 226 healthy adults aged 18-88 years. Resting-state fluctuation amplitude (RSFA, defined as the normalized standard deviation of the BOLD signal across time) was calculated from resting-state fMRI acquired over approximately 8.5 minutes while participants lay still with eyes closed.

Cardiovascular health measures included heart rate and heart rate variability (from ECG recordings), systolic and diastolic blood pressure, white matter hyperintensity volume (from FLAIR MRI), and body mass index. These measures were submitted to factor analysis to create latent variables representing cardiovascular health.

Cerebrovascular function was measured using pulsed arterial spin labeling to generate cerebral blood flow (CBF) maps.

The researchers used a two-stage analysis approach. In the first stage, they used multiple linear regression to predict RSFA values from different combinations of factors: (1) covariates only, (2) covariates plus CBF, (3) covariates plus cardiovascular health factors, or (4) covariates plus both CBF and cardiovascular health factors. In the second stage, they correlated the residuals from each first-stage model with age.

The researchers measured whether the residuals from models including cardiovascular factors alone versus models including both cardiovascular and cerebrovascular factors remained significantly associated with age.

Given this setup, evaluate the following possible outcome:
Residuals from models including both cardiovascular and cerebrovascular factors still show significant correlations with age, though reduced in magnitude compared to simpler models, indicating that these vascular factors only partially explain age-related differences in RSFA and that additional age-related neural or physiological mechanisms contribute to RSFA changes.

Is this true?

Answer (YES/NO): NO